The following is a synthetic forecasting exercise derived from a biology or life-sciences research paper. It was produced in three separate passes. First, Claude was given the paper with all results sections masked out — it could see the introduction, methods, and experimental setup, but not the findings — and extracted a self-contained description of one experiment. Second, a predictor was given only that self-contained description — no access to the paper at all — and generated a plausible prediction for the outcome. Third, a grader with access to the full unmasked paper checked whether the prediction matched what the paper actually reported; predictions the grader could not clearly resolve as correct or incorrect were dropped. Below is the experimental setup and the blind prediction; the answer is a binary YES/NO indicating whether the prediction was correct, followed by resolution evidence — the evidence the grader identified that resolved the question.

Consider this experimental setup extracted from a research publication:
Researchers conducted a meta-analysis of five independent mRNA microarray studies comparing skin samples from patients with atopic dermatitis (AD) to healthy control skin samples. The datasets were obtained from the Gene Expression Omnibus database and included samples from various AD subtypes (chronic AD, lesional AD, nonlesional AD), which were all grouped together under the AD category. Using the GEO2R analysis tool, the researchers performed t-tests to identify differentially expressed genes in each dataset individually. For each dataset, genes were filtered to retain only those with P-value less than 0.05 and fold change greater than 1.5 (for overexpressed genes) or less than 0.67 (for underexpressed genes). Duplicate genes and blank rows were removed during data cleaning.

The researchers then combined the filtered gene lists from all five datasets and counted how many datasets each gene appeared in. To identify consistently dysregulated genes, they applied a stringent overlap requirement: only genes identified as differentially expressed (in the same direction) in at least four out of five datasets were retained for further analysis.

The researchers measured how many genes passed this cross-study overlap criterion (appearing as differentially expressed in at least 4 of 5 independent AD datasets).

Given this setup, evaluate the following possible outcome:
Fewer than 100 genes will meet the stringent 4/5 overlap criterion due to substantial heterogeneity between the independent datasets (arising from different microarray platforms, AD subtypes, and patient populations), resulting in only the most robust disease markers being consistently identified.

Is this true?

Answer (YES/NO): NO